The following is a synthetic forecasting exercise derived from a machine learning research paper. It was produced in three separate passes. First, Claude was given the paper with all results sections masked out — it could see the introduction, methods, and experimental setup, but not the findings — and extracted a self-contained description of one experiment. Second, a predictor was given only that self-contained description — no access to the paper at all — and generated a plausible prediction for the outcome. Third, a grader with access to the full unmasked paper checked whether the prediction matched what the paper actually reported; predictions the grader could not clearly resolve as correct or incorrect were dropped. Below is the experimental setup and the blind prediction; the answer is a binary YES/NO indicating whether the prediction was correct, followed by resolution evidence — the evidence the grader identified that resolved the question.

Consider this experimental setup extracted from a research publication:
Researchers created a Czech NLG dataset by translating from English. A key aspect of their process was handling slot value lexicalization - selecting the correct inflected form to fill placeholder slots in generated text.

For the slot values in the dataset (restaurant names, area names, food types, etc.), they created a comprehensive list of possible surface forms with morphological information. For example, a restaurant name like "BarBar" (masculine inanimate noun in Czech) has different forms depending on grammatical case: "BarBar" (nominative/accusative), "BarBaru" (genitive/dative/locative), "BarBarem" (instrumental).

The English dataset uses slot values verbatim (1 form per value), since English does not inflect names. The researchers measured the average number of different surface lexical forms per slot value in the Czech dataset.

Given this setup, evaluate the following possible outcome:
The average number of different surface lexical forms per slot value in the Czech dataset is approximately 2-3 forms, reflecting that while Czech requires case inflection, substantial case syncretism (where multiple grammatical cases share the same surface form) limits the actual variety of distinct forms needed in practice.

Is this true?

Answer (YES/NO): NO